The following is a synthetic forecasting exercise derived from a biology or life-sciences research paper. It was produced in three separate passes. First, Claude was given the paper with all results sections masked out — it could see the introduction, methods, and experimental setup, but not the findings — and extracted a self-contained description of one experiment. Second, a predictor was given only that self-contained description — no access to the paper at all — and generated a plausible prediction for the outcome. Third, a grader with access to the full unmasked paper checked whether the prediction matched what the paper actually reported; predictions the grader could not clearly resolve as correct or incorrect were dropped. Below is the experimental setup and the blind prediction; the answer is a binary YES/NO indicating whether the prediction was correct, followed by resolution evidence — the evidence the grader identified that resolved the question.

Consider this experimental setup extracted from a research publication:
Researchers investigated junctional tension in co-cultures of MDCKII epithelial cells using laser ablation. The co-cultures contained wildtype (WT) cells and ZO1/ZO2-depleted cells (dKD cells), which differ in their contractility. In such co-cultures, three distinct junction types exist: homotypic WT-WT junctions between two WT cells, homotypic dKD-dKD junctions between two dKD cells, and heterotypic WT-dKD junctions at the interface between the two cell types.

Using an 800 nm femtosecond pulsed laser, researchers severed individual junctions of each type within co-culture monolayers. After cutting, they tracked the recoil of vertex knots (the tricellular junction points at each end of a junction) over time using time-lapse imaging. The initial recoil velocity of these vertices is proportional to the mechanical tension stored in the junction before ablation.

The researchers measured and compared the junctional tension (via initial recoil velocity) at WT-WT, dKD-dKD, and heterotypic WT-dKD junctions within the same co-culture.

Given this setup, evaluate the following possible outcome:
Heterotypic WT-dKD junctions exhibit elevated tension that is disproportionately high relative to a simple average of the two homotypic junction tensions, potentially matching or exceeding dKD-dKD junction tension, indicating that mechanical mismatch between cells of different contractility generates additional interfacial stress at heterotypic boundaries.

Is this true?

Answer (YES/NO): NO